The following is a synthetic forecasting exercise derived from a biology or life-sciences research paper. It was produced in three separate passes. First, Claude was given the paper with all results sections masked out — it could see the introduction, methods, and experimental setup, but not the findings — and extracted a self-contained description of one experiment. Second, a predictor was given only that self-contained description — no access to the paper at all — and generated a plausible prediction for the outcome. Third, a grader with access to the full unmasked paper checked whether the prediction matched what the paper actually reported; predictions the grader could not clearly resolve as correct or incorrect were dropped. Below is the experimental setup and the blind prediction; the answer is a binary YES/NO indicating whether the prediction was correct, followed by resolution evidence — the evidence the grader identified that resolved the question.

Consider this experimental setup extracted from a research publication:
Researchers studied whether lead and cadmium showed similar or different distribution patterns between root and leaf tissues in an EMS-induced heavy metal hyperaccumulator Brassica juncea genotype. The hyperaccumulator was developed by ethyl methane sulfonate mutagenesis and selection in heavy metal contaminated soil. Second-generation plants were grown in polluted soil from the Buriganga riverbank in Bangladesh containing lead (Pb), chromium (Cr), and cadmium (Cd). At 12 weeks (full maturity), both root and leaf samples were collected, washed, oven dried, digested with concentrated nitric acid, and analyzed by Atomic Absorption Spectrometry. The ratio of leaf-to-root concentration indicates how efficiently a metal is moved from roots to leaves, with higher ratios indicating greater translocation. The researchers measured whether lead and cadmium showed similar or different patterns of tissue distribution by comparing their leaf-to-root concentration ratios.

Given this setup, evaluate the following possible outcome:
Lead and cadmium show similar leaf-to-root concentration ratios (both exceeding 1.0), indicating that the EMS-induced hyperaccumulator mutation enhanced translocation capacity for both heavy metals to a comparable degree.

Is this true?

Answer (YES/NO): NO